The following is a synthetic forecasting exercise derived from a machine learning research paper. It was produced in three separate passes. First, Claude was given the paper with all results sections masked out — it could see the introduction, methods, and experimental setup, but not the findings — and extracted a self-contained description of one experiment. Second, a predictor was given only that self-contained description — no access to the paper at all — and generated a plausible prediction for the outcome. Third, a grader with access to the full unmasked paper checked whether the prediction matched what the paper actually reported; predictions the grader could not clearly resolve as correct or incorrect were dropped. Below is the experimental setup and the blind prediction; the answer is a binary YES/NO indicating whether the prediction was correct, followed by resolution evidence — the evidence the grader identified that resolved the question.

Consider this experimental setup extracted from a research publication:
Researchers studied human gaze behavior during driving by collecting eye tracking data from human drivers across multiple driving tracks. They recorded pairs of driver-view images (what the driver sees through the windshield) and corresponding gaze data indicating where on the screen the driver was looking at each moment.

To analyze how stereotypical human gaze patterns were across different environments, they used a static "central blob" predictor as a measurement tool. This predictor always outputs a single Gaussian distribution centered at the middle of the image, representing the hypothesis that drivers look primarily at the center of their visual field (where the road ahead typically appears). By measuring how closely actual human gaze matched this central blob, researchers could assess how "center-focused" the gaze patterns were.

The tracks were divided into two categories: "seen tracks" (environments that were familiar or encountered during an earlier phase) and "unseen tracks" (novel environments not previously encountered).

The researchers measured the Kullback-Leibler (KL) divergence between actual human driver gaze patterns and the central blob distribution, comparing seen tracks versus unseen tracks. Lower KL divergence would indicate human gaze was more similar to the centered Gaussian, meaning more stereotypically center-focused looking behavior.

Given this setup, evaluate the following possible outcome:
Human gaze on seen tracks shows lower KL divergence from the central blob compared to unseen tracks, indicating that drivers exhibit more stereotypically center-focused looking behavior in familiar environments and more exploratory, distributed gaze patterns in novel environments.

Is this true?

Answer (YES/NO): NO